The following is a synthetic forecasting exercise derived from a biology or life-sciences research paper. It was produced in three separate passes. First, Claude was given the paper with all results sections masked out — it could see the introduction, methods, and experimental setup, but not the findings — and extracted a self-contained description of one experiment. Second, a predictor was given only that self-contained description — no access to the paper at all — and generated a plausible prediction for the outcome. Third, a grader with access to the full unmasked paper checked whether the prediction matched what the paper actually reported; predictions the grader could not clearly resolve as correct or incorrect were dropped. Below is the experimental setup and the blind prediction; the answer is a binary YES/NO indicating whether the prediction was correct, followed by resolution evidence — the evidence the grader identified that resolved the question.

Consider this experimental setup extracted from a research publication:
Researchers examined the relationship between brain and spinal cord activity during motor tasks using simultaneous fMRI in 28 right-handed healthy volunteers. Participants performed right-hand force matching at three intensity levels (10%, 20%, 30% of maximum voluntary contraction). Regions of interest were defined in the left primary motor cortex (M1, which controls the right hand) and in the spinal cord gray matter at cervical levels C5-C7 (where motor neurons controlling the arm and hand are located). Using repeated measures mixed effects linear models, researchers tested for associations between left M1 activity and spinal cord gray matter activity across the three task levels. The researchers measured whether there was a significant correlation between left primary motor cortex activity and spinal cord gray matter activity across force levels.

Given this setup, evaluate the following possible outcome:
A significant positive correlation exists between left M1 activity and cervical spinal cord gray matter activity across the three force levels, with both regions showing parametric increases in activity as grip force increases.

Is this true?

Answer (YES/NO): NO